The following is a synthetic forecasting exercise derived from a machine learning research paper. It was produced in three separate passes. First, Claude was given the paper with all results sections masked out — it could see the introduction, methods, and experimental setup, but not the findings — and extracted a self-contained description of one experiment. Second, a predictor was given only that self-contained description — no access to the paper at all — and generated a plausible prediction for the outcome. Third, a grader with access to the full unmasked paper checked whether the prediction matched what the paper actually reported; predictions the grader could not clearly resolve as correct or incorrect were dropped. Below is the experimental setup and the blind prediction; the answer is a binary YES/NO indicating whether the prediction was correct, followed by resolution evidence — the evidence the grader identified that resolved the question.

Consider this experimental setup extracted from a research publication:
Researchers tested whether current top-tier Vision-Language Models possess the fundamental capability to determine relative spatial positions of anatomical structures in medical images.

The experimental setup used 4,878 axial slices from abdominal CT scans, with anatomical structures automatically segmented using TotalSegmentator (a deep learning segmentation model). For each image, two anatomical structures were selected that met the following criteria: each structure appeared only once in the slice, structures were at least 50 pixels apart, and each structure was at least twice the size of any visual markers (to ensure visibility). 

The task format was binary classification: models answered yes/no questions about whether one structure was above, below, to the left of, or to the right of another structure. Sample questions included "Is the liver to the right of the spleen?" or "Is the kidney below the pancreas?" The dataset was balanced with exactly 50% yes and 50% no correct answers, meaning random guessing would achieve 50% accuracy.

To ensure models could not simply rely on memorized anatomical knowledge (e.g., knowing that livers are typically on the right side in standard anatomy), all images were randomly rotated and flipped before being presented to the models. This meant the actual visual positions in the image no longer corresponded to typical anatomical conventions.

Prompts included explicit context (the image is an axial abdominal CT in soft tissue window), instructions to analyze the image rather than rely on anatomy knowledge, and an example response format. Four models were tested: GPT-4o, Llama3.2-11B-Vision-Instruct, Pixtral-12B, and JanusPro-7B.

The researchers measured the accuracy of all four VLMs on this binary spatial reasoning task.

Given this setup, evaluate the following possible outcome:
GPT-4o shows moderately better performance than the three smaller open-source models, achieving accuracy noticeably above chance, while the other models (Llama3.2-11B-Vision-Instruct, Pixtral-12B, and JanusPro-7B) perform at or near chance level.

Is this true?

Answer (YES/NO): NO